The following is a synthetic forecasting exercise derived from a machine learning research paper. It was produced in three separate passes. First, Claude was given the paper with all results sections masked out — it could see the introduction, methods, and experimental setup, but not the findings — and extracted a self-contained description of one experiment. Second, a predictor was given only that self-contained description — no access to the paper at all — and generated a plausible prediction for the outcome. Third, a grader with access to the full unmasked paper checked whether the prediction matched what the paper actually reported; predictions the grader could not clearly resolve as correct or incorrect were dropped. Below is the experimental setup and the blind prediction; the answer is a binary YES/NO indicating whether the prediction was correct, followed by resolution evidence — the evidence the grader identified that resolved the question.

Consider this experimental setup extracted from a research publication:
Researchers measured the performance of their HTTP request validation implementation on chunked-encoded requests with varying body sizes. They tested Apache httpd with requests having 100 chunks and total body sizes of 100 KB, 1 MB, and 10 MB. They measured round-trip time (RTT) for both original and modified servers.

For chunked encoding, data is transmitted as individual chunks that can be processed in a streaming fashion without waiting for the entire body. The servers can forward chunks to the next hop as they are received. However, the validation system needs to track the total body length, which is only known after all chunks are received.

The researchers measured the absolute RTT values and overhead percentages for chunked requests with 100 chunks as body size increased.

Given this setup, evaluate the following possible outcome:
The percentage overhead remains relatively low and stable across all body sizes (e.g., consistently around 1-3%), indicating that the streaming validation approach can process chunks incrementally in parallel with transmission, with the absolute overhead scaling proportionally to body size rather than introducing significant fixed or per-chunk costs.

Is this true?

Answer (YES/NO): NO